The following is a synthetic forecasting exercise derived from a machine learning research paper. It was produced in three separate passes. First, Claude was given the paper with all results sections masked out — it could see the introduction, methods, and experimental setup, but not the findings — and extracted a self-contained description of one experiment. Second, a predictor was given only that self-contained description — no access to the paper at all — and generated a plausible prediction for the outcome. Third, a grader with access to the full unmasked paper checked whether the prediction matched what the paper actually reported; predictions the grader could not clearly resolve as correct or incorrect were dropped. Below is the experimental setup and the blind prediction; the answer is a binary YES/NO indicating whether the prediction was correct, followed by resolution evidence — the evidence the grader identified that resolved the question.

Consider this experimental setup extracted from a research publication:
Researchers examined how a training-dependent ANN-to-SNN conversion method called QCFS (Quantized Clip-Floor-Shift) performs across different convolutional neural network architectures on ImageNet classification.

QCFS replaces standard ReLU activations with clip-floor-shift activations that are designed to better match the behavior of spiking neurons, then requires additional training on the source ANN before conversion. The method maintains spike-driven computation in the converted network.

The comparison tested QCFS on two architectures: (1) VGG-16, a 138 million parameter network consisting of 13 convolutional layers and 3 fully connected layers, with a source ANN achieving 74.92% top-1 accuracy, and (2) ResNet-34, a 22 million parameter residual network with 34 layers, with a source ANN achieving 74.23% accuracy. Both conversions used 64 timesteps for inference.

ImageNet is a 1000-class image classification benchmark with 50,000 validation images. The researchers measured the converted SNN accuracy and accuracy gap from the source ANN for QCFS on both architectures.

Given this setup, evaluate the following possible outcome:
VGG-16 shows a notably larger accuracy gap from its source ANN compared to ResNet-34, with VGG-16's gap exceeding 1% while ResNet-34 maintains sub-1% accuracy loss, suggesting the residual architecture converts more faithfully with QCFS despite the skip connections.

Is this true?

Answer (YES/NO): NO